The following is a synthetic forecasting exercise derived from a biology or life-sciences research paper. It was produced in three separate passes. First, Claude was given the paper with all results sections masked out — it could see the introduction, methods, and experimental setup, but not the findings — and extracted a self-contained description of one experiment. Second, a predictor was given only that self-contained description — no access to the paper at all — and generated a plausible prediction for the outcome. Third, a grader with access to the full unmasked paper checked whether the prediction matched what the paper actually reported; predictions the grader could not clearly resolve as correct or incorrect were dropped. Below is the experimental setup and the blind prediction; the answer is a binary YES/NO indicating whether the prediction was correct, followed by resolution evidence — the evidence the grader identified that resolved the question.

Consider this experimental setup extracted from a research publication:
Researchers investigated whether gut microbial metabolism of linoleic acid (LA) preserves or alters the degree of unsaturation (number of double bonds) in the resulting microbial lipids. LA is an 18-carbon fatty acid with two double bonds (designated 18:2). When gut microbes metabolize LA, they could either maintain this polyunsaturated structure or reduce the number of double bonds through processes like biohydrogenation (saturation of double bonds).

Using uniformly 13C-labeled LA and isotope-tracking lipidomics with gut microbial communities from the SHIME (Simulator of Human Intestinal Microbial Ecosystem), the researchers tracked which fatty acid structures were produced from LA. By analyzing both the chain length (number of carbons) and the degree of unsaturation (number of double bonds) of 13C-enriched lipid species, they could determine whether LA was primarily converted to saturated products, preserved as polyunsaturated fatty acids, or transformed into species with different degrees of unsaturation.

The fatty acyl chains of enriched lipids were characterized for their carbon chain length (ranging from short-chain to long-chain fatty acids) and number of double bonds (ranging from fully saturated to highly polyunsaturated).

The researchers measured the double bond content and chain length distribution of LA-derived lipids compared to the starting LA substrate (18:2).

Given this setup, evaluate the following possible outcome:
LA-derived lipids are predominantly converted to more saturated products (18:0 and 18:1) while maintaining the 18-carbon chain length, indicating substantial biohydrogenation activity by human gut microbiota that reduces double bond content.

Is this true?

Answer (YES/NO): NO